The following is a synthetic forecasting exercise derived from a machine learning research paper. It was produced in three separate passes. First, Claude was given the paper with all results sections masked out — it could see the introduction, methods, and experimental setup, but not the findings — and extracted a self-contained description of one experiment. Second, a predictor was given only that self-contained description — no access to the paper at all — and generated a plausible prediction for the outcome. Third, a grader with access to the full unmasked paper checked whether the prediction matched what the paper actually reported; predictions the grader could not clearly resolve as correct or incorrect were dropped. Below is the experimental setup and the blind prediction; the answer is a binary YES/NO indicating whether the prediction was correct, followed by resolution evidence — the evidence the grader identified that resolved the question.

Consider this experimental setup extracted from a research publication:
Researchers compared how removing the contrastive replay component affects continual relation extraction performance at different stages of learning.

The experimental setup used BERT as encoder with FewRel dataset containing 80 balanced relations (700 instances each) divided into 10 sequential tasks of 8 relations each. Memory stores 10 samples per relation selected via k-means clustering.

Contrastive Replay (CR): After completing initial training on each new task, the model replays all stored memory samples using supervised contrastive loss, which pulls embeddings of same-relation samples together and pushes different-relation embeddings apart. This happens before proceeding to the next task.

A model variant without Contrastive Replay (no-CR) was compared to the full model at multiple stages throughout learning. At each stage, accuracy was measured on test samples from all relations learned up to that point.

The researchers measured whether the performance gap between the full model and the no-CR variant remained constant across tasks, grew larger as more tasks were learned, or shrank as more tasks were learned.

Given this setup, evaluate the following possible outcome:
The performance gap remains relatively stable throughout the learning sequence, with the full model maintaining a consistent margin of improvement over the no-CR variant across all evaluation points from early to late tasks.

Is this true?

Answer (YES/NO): NO